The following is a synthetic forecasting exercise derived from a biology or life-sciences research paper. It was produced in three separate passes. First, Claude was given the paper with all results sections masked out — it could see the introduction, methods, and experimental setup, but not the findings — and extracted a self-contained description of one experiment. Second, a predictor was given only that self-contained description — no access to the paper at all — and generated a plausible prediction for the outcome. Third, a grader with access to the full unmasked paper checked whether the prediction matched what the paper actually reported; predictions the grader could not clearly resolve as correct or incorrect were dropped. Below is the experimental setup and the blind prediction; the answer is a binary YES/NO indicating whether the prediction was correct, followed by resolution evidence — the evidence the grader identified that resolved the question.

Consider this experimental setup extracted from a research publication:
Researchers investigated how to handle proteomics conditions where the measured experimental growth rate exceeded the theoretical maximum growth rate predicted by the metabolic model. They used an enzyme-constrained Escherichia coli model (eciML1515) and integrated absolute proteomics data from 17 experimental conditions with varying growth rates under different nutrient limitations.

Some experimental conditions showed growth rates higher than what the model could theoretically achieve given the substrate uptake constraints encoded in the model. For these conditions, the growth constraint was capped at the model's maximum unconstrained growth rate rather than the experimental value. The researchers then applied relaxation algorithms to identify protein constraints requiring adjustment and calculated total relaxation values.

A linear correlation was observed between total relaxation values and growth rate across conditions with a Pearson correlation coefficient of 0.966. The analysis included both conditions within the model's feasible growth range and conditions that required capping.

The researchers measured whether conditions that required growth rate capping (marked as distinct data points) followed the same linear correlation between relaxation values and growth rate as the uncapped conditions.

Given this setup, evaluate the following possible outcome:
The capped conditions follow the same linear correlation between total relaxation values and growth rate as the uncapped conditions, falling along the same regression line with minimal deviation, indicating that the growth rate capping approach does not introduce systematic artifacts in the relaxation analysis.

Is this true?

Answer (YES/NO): NO